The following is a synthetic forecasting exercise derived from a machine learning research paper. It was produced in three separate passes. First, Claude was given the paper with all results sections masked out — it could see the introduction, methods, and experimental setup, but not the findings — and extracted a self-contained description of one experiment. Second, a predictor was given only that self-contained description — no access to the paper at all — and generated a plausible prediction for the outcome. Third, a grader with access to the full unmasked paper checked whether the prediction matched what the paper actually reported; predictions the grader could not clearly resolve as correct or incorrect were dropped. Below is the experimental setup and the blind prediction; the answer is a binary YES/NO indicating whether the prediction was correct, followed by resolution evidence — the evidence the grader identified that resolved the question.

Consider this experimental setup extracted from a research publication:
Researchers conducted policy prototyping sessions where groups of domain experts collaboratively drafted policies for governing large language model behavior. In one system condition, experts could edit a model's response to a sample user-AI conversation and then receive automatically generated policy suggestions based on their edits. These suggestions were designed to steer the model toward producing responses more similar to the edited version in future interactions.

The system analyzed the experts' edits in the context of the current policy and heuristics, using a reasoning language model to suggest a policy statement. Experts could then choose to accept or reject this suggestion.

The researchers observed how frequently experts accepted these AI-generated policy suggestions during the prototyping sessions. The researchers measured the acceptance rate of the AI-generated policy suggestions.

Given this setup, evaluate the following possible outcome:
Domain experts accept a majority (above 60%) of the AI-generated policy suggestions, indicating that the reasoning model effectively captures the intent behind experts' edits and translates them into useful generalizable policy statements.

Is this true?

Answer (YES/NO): YES